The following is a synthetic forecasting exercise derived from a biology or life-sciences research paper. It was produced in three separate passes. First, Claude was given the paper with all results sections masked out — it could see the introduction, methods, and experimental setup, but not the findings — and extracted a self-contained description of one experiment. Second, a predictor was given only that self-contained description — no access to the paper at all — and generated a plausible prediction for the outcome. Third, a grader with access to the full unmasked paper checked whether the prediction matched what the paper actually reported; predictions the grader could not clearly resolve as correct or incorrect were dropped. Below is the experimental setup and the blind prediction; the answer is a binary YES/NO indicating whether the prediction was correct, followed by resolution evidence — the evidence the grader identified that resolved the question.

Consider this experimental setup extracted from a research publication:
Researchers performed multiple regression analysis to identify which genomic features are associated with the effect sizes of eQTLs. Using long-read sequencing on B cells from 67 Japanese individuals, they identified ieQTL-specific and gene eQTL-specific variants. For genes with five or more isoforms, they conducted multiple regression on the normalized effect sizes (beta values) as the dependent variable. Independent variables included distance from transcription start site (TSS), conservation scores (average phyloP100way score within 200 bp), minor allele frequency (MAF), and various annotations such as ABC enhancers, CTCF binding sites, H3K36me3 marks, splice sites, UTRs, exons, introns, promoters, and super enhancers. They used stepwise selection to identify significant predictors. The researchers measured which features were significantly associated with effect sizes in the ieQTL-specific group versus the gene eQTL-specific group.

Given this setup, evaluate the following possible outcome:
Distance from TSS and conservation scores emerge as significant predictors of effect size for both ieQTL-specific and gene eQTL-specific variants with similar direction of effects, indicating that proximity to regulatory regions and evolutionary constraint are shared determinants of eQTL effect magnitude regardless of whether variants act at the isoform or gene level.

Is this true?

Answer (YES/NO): NO